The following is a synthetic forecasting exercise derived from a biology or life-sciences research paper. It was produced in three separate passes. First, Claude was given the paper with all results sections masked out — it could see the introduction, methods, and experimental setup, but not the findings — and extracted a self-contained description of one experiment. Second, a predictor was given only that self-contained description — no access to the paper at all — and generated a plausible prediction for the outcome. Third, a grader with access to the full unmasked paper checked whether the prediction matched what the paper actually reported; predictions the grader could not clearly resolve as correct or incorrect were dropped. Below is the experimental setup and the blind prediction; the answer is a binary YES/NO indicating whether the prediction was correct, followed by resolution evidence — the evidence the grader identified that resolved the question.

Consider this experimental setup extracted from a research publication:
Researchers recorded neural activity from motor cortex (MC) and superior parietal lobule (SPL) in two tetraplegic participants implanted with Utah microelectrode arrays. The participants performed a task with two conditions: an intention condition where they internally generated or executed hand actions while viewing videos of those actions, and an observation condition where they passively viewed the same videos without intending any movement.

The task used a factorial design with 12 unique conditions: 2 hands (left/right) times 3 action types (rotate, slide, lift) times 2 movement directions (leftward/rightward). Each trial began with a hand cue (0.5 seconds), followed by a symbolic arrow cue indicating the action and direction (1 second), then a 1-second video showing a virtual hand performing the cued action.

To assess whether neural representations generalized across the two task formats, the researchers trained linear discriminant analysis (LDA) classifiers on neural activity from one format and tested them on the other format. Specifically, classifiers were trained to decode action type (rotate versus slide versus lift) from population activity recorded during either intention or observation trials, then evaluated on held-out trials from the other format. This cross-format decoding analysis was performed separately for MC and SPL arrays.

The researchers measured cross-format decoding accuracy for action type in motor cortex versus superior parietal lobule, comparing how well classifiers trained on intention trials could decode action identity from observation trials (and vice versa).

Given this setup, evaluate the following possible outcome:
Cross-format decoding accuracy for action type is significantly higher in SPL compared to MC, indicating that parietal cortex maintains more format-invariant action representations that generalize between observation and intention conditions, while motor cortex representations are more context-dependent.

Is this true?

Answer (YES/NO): YES